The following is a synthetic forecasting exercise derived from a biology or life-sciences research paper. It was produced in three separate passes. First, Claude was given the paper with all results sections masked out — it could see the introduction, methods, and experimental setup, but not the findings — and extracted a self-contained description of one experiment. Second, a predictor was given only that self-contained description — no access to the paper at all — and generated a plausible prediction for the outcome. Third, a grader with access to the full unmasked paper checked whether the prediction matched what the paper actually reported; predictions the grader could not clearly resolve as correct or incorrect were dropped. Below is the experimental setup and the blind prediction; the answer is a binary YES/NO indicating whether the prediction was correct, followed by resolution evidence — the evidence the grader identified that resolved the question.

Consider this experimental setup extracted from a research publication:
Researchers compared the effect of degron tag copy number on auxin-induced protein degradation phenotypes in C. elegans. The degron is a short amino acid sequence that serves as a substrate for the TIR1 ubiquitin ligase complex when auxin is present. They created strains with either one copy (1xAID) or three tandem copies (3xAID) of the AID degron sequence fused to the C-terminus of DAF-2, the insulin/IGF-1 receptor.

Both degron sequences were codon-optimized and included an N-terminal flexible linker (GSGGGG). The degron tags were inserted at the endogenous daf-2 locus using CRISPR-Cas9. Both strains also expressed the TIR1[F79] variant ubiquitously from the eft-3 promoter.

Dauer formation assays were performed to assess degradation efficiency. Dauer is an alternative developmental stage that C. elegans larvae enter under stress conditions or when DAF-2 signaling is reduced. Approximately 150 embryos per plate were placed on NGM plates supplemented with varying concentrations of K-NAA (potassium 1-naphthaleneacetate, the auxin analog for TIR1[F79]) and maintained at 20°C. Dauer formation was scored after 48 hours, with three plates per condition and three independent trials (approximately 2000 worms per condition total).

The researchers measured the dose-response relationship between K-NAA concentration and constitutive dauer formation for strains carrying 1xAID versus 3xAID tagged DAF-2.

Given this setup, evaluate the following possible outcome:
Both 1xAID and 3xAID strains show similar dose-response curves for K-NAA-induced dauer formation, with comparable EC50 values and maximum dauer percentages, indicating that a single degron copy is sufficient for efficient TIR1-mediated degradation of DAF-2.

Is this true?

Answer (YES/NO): NO